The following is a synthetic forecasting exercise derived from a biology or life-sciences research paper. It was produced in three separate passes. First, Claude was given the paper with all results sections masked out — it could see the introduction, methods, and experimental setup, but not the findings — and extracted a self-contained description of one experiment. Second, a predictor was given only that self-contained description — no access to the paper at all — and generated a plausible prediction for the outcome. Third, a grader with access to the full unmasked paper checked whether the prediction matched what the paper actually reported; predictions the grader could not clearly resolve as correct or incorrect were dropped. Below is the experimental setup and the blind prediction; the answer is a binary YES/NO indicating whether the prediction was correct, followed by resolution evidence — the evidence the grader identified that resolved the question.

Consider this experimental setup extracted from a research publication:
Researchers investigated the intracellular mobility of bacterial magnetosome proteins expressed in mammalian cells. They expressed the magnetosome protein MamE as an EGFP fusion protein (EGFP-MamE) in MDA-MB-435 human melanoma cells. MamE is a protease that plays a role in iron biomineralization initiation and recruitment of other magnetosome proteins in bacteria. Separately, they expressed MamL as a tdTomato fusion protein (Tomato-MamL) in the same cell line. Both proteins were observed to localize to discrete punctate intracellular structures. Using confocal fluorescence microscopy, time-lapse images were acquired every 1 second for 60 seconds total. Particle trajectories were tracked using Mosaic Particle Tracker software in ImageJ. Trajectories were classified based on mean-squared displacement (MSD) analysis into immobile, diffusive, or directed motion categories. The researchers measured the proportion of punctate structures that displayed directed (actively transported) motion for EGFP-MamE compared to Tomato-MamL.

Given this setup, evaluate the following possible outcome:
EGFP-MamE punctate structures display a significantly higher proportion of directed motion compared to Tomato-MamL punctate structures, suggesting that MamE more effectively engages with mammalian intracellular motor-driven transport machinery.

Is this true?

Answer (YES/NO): NO